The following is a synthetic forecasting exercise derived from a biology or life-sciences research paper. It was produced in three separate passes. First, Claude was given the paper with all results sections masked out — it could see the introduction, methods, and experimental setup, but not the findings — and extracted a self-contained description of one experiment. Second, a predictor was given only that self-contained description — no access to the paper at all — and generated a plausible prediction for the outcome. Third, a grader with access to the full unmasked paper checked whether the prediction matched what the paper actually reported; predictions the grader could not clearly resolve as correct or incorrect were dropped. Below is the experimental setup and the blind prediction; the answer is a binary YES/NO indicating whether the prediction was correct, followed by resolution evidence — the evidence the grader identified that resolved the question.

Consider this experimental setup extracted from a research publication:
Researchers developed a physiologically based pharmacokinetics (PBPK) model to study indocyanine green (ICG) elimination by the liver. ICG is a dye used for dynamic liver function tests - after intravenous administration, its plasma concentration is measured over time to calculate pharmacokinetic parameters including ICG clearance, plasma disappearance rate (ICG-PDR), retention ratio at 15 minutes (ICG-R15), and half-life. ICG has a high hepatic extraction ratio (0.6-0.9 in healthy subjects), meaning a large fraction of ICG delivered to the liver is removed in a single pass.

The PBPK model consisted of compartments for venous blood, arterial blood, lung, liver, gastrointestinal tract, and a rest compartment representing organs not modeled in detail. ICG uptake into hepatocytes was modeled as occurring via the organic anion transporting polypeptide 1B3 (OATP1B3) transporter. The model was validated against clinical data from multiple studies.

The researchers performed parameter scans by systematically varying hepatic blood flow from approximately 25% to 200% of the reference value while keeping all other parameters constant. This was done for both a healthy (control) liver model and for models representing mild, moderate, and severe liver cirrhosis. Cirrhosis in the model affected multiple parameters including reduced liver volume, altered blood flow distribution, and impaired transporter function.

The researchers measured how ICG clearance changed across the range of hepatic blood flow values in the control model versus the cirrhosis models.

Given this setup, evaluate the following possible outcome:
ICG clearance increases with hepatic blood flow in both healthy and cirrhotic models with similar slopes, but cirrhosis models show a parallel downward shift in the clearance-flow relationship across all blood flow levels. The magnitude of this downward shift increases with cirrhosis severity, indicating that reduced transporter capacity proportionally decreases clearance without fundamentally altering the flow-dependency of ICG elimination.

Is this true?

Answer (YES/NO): YES